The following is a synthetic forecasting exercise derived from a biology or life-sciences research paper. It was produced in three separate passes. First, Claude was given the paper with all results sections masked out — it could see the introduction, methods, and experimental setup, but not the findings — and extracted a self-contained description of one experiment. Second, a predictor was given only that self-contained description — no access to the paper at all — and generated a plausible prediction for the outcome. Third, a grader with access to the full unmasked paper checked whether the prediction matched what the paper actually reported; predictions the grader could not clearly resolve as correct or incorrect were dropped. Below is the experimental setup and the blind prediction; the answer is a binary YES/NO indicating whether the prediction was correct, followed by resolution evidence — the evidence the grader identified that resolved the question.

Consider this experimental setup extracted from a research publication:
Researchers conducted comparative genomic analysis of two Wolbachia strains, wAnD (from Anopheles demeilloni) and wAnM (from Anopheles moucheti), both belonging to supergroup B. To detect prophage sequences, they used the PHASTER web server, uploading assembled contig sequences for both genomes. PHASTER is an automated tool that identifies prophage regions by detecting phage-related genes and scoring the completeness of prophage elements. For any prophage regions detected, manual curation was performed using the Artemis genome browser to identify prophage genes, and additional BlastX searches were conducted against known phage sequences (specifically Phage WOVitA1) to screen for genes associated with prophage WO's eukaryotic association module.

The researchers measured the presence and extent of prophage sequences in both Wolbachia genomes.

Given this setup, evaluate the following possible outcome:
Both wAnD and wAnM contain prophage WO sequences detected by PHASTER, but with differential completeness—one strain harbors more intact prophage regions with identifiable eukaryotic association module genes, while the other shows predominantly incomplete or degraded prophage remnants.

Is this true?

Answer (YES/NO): NO